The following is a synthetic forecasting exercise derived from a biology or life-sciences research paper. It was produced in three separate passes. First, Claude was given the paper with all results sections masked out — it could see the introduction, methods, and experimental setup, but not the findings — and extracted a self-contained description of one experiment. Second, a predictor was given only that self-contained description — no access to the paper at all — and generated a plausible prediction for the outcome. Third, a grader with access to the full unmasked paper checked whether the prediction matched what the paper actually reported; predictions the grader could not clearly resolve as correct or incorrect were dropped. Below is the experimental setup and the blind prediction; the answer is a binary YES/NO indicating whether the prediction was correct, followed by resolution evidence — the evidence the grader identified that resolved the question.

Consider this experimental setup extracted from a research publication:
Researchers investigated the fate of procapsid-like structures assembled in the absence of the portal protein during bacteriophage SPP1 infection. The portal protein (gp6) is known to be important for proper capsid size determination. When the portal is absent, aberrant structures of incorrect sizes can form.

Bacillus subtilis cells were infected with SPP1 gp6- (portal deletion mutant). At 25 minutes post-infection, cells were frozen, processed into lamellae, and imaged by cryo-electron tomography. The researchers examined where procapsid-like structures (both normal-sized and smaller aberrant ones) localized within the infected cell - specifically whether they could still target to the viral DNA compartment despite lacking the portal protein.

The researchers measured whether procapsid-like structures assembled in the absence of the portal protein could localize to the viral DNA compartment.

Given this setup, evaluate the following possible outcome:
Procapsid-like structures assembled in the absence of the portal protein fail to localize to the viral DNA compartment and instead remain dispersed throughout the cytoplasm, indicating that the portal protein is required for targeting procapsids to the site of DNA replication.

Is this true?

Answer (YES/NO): NO